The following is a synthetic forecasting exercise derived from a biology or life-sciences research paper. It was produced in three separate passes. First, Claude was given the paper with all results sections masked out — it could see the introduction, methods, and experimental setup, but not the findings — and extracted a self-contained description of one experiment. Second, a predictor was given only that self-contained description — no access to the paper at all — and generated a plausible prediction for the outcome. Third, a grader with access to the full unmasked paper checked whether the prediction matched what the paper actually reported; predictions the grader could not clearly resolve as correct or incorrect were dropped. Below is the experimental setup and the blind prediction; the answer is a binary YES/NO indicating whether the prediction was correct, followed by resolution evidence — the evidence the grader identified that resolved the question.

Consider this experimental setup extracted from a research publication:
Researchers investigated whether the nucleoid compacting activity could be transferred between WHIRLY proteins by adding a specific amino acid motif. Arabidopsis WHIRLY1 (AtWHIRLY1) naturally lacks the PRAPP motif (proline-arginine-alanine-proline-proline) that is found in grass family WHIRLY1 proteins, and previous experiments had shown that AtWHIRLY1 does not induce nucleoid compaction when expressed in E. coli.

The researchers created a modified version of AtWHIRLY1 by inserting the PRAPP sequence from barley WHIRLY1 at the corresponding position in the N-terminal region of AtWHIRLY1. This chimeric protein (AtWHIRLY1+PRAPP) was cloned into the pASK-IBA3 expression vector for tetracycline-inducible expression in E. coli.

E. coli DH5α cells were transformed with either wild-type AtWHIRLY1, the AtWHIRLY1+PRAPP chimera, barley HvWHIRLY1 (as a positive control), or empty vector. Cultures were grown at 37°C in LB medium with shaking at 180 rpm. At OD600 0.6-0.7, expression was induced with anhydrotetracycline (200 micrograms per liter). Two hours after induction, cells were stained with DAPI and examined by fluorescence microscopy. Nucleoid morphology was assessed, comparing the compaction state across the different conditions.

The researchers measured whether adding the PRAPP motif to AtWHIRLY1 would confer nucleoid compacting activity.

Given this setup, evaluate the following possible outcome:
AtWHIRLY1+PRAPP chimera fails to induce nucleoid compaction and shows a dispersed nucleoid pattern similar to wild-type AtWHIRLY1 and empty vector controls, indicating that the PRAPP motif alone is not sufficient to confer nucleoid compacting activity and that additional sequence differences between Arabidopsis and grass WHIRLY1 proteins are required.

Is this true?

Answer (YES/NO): NO